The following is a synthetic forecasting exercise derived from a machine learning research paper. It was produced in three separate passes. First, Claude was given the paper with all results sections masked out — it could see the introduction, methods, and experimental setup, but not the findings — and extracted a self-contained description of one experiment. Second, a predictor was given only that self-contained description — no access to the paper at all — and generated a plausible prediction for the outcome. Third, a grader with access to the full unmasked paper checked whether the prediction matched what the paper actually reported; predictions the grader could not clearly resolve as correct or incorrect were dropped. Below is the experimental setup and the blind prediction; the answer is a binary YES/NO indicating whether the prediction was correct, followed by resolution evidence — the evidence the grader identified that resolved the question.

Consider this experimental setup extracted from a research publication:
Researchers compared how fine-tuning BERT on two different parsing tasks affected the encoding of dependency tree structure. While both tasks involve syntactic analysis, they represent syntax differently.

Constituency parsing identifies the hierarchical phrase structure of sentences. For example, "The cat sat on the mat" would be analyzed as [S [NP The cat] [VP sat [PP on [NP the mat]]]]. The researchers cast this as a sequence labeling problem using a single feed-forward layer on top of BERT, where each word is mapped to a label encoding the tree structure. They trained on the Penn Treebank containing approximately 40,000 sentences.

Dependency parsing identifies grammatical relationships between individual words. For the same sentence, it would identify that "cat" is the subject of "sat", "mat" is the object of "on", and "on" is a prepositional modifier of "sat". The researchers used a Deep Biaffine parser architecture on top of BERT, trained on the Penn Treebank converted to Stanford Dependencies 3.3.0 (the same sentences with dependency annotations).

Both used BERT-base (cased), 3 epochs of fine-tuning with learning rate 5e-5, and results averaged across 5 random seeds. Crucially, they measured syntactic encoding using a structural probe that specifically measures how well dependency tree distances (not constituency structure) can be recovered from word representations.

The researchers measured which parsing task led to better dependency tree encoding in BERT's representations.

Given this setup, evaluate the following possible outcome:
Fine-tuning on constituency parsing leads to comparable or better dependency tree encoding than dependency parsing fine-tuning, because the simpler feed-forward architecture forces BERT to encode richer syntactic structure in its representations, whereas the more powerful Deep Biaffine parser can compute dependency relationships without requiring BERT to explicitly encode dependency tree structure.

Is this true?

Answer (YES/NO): NO